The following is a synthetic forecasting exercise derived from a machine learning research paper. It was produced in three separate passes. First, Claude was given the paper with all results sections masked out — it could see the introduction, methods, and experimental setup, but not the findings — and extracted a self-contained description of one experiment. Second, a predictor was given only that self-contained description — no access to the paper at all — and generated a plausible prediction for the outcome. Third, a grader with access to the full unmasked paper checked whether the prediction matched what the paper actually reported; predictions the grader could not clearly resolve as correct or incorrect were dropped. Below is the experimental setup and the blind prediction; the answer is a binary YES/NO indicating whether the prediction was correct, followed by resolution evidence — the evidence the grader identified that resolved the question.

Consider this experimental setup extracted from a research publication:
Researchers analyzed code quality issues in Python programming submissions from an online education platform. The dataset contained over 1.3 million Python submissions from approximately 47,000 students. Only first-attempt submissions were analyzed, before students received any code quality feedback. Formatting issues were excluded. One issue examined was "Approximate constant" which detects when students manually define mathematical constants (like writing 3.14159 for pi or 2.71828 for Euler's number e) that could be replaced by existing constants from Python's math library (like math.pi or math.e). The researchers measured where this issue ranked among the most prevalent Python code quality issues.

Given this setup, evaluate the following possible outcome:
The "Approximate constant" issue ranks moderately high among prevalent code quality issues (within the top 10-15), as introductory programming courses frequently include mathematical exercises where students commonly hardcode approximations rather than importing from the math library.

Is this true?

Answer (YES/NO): NO